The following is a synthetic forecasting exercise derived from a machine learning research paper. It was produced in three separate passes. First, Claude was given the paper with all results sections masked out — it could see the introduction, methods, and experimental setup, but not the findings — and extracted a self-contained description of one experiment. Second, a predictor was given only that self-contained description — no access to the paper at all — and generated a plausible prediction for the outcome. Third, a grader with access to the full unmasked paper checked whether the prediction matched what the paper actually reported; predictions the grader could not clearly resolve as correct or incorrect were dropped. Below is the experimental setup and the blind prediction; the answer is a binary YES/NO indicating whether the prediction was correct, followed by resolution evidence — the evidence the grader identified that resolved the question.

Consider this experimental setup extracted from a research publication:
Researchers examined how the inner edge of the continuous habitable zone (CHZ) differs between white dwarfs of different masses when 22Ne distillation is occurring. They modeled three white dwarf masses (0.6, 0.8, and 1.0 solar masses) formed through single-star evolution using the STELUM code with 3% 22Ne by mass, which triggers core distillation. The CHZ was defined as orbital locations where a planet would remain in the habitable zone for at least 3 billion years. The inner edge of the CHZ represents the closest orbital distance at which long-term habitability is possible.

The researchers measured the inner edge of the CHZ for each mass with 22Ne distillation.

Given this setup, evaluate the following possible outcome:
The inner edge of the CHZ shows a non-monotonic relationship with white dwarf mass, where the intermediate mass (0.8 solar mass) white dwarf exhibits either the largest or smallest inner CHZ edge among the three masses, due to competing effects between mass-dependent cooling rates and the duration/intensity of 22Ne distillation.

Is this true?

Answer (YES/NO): NO